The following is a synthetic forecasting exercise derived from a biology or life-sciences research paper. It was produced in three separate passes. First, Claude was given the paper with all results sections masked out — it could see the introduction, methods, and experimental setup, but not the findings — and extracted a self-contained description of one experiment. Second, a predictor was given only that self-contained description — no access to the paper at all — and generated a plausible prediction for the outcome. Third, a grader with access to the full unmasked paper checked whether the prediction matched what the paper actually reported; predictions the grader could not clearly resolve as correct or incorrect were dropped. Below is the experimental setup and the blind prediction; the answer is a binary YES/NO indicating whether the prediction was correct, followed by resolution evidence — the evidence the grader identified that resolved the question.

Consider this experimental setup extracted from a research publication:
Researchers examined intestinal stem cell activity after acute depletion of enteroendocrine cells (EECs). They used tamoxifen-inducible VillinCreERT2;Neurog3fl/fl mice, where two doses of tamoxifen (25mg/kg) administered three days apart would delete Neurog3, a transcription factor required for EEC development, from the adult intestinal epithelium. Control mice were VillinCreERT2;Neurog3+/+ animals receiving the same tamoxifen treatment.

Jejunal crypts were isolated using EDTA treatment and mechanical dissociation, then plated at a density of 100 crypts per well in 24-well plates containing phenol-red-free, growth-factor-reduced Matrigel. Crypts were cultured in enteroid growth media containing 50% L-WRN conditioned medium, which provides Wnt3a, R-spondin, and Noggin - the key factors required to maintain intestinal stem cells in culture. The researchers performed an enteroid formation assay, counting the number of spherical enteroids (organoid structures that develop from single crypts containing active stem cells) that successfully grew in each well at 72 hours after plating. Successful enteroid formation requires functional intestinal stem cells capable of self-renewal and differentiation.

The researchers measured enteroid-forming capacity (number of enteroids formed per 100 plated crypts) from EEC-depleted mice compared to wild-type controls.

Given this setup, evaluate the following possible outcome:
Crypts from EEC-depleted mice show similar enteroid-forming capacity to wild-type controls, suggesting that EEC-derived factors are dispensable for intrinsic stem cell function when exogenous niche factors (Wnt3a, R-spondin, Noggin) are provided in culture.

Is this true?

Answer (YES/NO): NO